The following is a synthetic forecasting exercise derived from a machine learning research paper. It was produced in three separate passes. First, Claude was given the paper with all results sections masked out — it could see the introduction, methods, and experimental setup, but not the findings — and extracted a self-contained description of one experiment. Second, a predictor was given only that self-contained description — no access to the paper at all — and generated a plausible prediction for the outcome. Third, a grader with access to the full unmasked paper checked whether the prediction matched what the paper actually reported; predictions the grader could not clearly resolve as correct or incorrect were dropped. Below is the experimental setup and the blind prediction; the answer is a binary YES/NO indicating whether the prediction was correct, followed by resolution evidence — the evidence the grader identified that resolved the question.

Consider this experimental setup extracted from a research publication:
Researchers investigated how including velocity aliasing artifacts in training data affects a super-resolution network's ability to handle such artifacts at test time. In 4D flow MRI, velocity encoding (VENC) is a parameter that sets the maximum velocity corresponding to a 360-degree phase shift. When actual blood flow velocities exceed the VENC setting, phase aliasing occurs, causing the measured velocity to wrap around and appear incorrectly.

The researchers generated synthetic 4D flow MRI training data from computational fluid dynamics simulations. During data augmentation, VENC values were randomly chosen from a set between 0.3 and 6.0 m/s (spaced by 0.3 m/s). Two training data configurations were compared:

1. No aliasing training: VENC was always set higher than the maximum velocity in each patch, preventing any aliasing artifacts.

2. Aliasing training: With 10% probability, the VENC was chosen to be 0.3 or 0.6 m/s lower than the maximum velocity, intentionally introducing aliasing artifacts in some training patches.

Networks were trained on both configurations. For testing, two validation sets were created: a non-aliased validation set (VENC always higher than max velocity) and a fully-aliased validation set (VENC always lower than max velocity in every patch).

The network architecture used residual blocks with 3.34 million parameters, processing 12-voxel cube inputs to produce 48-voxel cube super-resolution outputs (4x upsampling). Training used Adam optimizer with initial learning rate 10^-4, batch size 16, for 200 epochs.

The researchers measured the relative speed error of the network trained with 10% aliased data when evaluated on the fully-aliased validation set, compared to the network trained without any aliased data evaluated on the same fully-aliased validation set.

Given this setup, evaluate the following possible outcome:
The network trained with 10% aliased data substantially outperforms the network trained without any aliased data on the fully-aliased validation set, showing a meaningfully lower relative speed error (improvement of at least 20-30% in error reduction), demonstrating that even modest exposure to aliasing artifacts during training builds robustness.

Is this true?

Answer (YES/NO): NO